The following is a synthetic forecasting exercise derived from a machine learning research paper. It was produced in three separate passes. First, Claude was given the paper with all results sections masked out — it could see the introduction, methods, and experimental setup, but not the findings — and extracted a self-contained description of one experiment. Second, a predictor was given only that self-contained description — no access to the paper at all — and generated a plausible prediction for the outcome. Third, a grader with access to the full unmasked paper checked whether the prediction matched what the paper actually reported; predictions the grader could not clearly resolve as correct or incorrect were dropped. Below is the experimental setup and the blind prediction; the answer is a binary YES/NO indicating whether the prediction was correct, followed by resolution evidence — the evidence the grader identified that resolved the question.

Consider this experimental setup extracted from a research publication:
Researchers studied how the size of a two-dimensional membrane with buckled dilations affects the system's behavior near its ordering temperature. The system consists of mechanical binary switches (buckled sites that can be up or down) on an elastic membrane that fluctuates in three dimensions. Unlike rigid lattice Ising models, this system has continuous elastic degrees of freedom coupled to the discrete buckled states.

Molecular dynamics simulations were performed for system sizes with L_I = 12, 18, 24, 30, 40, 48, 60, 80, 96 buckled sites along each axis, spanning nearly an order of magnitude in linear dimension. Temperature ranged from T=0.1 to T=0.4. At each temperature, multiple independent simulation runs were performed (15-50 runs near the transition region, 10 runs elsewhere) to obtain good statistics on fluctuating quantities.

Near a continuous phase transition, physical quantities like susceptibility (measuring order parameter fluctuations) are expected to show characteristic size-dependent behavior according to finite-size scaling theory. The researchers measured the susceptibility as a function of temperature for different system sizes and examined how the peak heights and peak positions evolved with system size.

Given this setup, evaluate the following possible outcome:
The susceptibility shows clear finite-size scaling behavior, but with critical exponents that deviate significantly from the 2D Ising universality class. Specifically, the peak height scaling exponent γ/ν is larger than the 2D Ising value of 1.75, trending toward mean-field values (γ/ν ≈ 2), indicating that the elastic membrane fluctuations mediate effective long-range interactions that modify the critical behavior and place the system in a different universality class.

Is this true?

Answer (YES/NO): NO